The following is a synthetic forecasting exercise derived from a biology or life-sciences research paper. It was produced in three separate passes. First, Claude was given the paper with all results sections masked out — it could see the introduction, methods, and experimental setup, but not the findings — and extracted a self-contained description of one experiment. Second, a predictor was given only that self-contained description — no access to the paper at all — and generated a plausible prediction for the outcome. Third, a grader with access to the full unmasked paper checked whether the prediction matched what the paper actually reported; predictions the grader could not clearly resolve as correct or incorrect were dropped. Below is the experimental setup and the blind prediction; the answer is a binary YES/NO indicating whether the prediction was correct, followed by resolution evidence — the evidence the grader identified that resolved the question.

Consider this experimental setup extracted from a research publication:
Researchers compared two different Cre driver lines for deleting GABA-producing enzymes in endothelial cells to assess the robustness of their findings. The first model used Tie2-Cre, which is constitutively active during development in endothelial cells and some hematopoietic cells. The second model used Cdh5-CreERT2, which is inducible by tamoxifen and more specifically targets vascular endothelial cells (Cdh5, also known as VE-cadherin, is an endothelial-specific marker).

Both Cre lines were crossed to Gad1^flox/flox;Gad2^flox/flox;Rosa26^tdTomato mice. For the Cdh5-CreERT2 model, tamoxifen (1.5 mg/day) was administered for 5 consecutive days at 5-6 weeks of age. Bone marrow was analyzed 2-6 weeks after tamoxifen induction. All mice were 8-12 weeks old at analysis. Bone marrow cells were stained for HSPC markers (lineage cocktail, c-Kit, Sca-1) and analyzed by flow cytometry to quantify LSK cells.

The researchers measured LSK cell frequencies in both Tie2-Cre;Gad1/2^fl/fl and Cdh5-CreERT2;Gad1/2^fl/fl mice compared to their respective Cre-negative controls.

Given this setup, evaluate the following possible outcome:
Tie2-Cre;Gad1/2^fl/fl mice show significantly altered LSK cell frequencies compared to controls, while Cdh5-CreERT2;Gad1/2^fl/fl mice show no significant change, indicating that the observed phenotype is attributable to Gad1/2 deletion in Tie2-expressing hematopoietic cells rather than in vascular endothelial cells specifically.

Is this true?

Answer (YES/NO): NO